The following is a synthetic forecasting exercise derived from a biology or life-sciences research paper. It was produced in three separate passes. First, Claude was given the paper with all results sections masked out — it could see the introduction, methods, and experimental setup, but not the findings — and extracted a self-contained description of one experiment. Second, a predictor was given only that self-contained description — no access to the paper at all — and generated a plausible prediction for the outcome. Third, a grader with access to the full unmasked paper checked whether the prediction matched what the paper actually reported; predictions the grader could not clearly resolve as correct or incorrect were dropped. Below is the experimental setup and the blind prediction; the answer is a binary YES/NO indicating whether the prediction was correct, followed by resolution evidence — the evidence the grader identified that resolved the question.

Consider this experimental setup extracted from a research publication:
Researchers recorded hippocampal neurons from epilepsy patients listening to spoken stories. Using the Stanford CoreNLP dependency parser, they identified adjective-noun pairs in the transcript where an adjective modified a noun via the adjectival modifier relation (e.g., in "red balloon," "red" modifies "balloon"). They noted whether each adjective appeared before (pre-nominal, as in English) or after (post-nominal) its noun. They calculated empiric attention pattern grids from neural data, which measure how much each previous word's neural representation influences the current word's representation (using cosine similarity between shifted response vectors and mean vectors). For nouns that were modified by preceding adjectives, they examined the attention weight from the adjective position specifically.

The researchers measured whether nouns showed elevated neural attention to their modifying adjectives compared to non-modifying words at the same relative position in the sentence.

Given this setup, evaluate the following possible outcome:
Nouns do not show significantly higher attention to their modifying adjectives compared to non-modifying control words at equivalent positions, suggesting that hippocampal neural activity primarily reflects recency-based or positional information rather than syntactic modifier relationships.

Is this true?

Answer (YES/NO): NO